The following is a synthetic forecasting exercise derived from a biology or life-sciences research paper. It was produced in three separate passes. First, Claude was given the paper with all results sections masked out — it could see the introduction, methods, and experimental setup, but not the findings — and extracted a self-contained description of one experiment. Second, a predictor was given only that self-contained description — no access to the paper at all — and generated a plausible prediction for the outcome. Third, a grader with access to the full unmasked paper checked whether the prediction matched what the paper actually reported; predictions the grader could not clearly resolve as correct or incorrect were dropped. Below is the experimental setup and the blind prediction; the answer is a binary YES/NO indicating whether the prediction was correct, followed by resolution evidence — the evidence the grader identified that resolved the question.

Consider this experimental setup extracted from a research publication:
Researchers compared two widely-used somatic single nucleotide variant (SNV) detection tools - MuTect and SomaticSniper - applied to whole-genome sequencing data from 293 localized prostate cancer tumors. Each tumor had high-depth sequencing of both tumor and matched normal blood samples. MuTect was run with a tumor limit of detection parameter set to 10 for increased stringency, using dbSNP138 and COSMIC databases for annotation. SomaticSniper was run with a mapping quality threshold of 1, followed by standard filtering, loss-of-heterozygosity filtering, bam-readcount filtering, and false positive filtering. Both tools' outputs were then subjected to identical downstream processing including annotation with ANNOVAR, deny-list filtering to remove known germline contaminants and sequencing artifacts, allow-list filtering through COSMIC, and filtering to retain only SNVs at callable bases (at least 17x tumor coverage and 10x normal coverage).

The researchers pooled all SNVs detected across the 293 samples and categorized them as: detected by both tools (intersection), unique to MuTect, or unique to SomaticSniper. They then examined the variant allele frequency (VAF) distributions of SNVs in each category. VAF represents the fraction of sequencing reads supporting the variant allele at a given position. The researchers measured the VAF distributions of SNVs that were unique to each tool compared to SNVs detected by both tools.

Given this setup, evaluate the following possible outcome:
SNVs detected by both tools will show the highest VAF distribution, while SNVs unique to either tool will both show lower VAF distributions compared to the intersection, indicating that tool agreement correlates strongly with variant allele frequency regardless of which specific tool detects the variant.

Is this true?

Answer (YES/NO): NO